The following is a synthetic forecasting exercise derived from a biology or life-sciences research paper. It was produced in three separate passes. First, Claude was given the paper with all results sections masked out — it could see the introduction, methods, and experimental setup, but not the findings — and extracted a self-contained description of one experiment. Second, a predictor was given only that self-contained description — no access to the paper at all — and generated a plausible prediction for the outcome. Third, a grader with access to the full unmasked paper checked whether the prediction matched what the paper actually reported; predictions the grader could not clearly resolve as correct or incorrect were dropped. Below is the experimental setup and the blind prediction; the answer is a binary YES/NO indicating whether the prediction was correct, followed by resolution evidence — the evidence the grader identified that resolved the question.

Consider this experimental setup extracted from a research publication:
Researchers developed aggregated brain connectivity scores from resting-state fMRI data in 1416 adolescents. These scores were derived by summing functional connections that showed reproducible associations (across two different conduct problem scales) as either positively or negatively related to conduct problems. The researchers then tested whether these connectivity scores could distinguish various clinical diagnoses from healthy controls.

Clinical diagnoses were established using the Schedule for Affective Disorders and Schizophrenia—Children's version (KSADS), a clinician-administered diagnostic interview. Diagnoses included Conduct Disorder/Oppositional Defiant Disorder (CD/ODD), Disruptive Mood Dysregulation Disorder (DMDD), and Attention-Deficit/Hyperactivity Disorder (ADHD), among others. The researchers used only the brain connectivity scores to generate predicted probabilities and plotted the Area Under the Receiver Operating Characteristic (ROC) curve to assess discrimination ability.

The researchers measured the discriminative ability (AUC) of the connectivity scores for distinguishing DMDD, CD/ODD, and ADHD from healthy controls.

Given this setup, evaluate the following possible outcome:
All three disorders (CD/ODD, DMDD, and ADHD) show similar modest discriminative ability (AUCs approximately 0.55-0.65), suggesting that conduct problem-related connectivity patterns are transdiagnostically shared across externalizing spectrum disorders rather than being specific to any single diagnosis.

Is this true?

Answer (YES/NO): NO